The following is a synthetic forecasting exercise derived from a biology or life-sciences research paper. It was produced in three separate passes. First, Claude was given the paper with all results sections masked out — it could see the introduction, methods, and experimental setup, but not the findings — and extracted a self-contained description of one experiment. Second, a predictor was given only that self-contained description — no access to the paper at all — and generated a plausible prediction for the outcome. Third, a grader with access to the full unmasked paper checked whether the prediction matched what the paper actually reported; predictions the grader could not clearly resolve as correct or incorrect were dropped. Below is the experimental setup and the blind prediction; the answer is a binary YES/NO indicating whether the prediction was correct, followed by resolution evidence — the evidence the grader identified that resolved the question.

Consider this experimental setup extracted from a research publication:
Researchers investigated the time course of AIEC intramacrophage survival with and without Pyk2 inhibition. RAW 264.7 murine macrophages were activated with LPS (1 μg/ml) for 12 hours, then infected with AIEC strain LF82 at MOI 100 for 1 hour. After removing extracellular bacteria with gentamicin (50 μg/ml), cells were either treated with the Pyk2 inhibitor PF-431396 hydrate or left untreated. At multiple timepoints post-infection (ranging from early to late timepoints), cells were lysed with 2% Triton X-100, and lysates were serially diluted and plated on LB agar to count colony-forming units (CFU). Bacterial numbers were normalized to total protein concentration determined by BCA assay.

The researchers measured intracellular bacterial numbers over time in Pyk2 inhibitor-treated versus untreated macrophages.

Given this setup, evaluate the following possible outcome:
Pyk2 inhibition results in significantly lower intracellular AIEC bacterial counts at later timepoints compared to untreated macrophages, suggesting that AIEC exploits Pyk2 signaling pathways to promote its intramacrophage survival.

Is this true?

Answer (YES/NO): YES